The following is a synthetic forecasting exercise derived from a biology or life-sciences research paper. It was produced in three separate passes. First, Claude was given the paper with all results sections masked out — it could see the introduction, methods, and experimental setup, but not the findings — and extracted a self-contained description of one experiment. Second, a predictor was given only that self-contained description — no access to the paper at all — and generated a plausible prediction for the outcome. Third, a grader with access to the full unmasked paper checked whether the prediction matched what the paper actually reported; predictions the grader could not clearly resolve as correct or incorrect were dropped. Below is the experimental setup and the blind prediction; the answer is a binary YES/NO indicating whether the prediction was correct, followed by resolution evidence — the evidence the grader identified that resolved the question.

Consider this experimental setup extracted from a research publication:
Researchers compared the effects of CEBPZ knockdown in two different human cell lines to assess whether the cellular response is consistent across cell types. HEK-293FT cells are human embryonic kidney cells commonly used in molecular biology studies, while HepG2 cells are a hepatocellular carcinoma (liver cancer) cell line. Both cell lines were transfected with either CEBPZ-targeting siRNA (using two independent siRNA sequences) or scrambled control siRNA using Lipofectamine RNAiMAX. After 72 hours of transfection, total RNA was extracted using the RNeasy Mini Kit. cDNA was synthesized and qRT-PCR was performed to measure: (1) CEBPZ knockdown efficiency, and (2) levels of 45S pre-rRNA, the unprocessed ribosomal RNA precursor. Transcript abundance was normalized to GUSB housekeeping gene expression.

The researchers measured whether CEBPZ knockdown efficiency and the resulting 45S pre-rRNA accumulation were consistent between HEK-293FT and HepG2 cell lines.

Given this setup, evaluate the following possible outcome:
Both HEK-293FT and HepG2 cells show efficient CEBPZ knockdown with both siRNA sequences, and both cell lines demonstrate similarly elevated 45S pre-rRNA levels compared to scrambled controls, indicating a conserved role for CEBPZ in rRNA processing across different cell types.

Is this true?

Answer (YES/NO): YES